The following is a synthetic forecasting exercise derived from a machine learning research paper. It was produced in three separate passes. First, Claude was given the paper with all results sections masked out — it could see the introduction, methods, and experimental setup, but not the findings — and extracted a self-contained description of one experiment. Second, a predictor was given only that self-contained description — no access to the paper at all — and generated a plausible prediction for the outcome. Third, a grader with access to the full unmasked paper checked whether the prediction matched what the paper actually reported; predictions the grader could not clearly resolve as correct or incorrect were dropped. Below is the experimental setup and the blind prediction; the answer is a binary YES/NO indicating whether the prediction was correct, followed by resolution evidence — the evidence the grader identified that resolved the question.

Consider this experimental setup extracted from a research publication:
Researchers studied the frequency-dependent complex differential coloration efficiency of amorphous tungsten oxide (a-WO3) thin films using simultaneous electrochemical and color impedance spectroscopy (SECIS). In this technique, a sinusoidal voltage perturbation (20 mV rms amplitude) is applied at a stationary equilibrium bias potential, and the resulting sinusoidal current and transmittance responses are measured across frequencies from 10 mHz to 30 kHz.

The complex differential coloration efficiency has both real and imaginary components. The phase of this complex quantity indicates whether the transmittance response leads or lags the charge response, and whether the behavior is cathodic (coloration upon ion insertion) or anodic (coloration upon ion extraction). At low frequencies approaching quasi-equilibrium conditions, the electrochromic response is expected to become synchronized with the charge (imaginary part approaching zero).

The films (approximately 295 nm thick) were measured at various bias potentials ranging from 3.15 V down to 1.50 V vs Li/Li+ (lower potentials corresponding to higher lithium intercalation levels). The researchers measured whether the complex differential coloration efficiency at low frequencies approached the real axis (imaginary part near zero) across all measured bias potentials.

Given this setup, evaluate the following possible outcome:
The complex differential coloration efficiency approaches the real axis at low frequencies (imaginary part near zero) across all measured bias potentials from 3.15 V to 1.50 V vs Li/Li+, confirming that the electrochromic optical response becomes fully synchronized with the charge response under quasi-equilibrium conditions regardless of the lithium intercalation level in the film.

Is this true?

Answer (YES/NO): NO